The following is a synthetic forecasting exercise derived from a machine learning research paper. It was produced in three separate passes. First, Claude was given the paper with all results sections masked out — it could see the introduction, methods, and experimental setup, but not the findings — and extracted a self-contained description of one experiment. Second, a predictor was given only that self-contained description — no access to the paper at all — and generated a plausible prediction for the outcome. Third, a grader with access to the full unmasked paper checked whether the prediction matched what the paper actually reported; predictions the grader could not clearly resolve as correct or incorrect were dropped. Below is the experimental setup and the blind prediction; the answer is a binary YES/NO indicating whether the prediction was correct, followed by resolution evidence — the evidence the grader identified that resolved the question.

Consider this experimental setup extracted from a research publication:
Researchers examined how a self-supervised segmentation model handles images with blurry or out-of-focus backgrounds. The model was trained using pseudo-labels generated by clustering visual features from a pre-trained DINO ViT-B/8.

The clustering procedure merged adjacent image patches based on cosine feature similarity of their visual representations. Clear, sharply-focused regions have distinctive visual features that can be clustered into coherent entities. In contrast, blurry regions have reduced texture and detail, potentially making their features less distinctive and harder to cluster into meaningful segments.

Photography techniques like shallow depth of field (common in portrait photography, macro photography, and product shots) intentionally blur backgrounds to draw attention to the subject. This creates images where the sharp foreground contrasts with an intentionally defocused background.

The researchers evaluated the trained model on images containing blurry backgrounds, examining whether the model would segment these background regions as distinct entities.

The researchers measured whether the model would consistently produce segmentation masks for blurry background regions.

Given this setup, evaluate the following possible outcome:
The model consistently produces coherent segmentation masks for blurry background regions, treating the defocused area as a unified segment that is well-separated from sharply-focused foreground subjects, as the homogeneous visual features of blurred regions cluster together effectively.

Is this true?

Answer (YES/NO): NO